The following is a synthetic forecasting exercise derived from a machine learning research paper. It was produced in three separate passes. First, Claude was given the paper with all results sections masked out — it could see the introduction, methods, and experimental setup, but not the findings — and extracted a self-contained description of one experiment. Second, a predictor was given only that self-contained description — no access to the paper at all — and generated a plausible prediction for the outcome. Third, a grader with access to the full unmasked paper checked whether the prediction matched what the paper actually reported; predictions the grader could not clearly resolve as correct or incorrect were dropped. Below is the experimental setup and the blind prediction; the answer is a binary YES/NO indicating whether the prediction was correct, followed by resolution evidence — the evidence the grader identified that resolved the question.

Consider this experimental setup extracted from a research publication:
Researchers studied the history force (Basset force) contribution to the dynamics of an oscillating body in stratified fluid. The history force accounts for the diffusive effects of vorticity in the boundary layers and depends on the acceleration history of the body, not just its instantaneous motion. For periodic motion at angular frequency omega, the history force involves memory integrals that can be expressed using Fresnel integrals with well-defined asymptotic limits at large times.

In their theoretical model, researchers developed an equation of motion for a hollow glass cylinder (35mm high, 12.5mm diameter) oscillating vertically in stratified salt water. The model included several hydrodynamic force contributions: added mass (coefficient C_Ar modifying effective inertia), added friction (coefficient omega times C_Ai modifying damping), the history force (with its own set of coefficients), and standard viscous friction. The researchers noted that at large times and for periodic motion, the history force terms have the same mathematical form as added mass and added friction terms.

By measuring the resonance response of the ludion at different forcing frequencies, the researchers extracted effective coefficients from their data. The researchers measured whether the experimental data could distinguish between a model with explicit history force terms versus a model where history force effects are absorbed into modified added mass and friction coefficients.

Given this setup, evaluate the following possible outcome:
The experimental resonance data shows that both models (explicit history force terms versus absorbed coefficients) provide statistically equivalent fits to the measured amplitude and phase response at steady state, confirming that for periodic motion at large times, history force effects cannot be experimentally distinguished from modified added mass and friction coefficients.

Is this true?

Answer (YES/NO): NO